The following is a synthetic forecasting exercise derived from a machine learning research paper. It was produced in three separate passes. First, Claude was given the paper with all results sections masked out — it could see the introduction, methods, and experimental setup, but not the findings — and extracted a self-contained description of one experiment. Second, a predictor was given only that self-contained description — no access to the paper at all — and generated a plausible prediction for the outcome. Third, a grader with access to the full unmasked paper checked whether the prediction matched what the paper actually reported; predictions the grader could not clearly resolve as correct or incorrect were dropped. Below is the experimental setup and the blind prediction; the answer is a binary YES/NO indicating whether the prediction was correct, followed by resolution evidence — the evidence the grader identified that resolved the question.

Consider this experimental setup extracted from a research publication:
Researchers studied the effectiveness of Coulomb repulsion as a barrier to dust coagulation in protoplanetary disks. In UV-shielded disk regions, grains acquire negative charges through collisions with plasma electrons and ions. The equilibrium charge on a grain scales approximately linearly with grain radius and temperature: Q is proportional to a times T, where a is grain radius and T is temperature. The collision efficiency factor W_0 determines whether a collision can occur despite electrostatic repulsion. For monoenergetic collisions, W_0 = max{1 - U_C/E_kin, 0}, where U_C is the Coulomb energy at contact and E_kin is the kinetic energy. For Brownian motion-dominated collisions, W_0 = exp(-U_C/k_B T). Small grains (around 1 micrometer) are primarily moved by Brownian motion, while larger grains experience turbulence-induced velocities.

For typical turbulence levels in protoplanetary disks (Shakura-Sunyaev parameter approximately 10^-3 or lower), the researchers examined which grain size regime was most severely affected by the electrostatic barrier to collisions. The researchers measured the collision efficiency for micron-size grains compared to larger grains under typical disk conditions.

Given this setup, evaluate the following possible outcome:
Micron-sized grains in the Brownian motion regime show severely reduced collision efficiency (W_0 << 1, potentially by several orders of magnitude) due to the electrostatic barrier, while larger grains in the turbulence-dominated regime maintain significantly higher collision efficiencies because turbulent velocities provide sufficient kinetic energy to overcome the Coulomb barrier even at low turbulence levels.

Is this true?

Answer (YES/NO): YES